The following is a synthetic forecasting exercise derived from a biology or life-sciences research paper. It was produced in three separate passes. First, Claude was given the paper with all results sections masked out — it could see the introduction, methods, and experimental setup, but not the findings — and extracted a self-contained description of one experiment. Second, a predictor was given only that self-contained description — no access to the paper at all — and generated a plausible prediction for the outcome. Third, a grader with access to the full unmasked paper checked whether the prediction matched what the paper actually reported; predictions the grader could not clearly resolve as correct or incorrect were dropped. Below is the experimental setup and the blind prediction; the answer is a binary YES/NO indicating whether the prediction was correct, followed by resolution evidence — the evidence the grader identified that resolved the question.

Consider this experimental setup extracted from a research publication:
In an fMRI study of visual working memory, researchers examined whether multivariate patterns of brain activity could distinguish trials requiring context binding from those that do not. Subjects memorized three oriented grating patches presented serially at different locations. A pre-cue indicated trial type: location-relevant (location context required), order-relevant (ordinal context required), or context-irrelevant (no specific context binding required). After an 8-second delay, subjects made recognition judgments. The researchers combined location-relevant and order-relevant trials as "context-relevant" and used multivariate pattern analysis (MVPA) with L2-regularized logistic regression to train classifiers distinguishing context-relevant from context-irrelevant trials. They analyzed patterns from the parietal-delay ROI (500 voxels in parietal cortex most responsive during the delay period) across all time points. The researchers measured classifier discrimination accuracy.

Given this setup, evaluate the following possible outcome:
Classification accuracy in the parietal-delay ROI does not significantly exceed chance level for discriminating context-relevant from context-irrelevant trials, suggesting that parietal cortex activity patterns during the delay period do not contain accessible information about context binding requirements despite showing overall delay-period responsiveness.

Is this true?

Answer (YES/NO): NO